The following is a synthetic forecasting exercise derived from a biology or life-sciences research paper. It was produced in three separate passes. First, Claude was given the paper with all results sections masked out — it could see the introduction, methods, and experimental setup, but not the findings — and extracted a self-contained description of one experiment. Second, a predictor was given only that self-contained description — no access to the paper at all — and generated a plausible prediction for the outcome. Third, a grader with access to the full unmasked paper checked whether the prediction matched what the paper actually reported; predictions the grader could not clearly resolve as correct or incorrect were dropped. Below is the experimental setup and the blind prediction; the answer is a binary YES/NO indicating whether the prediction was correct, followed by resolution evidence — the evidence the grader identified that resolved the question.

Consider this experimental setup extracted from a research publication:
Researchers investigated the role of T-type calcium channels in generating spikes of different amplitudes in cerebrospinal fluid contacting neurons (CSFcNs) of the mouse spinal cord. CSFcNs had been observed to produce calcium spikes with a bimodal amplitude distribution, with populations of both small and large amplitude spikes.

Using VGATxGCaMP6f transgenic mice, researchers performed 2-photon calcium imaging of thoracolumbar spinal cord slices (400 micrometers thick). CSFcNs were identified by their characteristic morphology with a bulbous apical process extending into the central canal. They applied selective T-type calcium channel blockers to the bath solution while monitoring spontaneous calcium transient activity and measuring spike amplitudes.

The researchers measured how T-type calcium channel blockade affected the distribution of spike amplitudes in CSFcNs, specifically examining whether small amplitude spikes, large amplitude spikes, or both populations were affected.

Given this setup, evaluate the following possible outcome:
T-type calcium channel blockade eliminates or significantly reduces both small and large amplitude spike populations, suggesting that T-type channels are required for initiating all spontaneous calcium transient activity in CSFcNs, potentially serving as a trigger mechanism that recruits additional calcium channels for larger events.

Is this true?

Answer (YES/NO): YES